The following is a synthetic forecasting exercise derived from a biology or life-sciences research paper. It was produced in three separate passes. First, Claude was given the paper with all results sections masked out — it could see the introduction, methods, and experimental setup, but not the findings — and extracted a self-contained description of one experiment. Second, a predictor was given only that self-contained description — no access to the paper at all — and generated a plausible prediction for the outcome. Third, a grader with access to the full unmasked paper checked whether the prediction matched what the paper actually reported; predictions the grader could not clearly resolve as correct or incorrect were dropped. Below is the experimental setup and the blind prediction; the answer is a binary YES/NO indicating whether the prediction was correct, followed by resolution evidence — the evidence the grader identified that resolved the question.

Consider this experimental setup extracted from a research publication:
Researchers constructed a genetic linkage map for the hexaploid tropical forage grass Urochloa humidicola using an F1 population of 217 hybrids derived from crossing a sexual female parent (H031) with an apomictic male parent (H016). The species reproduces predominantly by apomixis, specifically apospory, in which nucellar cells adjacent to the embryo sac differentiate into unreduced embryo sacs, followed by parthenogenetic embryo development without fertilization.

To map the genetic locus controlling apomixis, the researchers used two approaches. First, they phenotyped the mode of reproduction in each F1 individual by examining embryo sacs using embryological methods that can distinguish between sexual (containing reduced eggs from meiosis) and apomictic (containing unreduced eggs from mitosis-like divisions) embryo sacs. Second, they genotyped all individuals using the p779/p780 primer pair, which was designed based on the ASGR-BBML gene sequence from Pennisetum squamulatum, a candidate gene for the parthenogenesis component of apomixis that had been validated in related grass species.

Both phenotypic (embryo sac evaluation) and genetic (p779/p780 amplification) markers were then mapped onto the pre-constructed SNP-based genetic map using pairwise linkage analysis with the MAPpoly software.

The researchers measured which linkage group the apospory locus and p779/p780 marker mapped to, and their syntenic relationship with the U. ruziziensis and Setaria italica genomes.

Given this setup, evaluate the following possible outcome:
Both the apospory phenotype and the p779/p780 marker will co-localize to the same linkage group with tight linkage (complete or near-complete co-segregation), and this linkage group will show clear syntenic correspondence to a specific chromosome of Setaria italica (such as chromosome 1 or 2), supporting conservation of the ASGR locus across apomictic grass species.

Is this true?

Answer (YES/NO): YES